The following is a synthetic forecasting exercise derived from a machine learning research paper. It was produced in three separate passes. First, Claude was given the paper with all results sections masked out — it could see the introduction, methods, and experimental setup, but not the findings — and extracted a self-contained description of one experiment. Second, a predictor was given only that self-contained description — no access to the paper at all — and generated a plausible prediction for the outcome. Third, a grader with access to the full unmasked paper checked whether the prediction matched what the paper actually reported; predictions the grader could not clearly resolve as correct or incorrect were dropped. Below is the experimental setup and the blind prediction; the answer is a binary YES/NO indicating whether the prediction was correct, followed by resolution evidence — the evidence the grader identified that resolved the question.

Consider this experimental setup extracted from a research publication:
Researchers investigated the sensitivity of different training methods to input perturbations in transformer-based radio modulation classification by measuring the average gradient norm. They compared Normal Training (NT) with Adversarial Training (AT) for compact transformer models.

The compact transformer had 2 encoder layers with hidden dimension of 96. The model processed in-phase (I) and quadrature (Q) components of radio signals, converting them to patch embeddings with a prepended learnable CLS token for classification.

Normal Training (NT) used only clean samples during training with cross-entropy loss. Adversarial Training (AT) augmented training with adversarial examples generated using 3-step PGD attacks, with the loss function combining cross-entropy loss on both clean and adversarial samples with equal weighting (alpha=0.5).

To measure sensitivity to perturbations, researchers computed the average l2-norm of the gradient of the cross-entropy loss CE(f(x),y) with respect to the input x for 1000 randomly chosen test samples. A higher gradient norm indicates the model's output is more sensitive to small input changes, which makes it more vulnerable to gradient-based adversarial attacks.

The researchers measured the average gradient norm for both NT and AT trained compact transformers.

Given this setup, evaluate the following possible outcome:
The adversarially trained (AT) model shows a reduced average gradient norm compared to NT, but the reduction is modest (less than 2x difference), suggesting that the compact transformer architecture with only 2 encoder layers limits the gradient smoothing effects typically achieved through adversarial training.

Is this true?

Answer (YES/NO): YES